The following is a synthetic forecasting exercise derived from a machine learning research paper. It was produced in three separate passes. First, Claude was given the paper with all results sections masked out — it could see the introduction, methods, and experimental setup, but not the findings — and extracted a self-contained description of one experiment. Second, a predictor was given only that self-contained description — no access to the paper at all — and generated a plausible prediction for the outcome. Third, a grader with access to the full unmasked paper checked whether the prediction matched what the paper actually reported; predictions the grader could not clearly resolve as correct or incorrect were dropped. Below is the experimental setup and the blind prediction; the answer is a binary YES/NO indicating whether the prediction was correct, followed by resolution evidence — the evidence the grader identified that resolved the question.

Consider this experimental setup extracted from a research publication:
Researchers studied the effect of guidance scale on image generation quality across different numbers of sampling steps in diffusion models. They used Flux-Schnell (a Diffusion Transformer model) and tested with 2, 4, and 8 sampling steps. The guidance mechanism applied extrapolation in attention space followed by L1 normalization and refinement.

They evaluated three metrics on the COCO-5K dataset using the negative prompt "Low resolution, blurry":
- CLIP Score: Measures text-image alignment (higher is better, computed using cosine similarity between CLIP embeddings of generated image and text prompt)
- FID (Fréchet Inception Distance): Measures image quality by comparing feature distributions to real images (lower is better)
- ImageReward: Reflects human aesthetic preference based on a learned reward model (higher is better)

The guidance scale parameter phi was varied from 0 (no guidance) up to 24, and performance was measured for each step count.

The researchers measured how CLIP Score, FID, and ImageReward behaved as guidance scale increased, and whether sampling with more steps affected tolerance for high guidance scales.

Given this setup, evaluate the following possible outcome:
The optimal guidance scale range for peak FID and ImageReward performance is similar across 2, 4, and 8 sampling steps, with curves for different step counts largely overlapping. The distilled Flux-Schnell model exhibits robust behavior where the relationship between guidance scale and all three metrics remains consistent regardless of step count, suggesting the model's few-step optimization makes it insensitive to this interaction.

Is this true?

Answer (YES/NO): NO